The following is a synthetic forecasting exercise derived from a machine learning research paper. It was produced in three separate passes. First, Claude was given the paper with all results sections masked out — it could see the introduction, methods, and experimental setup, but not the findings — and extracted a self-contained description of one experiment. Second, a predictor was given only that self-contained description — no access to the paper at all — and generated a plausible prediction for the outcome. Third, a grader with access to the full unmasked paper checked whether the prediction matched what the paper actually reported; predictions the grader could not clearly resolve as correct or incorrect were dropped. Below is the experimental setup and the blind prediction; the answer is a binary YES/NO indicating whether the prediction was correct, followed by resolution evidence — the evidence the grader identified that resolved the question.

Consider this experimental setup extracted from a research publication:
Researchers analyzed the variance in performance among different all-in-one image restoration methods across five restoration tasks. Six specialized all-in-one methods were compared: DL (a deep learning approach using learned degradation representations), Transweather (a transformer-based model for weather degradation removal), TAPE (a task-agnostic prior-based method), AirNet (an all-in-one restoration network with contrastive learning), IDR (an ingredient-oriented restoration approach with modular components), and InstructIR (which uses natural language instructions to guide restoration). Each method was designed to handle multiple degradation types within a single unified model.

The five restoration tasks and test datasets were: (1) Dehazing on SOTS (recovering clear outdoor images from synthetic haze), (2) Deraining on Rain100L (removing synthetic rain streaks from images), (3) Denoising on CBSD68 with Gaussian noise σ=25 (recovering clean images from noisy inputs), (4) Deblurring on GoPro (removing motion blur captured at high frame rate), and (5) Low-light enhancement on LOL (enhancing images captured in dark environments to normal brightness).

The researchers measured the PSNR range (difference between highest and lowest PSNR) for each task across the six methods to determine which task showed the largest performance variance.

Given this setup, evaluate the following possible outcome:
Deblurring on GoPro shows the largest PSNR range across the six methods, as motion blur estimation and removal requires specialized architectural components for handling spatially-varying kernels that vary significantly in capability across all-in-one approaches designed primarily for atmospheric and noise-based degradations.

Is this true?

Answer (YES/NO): NO